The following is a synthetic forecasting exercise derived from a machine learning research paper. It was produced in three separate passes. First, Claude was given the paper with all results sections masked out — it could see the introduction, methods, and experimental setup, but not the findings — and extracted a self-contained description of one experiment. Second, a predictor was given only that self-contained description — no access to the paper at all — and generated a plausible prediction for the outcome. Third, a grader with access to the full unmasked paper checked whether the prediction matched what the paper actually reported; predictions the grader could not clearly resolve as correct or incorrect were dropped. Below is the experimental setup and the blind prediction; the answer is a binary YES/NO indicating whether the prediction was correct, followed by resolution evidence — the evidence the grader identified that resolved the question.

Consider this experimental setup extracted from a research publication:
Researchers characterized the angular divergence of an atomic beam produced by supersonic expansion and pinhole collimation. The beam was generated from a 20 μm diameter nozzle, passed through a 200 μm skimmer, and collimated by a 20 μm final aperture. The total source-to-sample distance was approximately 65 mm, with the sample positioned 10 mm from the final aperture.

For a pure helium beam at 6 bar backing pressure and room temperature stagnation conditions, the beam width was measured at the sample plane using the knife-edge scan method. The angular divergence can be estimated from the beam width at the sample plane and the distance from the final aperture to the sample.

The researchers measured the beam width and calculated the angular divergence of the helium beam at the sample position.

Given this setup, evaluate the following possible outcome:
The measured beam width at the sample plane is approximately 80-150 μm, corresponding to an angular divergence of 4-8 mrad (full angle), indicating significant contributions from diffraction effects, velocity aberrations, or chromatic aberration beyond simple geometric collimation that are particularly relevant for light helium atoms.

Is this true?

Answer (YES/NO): NO